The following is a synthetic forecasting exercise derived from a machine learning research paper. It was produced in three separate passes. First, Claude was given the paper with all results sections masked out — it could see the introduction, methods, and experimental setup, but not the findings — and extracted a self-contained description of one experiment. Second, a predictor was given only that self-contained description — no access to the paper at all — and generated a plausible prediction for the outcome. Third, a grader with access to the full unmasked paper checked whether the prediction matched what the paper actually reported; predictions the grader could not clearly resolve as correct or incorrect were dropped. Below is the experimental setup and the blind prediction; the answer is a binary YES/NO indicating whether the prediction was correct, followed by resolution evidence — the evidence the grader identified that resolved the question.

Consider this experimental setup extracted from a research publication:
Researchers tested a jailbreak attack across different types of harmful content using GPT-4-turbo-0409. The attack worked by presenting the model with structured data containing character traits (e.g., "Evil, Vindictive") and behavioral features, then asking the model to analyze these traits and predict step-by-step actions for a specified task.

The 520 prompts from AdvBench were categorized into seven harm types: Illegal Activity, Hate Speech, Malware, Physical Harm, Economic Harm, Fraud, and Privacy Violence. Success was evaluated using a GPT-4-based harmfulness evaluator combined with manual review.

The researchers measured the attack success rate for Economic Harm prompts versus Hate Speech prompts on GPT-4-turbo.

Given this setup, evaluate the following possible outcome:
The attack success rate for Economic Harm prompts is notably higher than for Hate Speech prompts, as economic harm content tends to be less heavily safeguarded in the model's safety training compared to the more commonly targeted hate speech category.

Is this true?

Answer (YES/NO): YES